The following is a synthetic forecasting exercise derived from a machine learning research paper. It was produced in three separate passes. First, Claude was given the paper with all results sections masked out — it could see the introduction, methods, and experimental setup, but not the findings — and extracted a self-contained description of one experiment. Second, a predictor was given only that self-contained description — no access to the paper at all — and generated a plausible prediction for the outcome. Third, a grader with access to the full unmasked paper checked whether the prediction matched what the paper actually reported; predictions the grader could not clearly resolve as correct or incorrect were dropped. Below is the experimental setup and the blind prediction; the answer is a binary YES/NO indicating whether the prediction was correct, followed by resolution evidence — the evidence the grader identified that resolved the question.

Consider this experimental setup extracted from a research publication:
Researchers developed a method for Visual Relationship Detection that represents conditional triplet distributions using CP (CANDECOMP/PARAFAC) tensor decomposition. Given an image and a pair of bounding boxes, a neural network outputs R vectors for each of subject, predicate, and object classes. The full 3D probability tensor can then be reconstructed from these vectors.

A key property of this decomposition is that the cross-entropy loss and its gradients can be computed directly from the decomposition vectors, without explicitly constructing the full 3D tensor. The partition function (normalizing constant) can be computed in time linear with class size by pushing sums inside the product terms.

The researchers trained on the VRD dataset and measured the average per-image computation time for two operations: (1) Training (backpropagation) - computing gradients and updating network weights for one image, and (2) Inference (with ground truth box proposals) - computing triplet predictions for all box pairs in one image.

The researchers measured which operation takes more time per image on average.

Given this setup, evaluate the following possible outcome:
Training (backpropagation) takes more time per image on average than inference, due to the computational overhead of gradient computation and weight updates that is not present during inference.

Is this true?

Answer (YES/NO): NO